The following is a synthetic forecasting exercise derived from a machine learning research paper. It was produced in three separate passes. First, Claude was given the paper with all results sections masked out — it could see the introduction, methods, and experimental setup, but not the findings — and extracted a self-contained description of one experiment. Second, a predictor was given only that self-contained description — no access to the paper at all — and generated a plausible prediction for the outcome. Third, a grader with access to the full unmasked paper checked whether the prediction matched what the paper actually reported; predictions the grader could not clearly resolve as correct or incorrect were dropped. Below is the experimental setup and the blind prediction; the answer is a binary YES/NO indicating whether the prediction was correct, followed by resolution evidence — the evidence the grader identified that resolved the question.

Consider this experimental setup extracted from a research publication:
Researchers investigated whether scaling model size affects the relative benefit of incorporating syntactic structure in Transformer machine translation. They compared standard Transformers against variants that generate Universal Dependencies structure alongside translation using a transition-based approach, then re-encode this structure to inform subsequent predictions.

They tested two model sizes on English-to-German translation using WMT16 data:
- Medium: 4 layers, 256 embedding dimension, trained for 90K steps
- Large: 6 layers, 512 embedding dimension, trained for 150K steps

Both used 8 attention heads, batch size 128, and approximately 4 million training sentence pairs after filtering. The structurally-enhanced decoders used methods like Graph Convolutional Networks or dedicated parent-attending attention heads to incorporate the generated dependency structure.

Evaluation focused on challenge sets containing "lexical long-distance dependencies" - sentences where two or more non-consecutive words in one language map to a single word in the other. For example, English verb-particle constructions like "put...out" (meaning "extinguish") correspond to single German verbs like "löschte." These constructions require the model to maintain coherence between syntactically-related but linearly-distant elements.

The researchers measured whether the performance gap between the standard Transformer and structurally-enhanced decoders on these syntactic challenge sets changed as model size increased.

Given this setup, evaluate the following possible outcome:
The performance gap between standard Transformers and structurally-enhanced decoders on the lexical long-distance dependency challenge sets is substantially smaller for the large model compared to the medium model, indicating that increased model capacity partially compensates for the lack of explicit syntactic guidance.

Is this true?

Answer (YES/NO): NO